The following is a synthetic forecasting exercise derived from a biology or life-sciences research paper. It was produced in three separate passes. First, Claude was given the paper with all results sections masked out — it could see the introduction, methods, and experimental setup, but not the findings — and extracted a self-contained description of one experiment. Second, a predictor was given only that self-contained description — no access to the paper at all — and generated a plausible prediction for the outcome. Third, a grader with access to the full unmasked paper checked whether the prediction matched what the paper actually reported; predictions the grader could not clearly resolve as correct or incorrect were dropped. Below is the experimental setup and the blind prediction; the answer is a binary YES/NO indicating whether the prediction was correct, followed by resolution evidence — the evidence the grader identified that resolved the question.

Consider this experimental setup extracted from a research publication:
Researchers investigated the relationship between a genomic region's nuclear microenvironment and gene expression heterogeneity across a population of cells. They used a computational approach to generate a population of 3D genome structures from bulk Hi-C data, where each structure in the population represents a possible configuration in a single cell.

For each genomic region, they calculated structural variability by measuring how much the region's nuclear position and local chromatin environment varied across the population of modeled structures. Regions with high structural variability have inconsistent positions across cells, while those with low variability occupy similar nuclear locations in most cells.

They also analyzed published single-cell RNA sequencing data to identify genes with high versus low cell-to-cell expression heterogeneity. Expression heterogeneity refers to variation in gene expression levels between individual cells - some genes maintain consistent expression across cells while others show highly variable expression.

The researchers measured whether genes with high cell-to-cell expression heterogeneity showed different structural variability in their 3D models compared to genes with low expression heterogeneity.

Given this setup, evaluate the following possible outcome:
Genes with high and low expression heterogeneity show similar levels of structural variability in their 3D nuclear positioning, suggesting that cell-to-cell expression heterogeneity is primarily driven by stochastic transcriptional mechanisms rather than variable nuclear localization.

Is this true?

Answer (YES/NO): NO